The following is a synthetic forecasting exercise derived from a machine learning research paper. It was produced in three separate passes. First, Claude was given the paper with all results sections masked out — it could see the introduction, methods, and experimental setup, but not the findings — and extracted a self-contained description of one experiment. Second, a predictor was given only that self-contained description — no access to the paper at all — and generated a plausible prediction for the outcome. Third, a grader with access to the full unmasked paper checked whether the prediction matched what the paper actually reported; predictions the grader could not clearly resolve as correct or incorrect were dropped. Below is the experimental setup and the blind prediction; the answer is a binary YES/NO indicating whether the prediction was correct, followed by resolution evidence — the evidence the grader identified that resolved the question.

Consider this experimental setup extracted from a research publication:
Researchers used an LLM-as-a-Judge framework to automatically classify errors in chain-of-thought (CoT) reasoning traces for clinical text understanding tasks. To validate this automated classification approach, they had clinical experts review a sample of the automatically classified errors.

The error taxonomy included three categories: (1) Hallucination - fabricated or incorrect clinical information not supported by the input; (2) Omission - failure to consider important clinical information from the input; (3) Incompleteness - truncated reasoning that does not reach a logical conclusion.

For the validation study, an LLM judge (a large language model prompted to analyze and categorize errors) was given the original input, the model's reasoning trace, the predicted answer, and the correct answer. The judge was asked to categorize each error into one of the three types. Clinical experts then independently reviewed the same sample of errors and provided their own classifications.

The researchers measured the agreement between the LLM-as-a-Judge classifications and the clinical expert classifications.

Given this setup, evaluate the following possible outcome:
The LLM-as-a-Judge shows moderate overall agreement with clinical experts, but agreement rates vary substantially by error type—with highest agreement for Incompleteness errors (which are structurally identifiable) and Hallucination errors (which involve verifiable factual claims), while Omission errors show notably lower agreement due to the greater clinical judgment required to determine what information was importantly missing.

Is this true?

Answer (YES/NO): NO